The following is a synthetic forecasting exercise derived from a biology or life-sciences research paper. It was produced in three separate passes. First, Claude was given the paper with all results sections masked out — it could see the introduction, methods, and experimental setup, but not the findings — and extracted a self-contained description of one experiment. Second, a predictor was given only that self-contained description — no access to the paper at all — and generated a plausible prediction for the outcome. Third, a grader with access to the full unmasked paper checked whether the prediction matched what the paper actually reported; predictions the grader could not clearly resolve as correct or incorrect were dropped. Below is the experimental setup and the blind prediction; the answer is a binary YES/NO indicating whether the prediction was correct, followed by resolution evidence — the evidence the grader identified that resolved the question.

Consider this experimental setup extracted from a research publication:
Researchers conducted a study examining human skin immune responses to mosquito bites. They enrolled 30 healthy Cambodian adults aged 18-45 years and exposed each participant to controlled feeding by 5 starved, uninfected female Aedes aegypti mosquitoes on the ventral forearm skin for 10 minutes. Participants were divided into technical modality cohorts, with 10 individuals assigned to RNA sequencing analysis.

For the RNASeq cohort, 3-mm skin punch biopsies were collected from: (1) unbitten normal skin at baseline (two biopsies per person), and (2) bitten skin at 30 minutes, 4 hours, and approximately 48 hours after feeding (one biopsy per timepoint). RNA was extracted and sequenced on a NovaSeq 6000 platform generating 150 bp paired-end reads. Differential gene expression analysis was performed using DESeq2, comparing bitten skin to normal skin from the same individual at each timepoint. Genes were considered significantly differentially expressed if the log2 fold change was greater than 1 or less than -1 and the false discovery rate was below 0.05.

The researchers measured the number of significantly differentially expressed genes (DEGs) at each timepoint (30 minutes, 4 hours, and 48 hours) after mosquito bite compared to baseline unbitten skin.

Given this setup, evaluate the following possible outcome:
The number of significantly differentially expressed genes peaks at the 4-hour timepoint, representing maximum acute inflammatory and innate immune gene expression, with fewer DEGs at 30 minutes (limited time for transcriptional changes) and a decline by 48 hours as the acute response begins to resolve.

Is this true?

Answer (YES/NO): NO